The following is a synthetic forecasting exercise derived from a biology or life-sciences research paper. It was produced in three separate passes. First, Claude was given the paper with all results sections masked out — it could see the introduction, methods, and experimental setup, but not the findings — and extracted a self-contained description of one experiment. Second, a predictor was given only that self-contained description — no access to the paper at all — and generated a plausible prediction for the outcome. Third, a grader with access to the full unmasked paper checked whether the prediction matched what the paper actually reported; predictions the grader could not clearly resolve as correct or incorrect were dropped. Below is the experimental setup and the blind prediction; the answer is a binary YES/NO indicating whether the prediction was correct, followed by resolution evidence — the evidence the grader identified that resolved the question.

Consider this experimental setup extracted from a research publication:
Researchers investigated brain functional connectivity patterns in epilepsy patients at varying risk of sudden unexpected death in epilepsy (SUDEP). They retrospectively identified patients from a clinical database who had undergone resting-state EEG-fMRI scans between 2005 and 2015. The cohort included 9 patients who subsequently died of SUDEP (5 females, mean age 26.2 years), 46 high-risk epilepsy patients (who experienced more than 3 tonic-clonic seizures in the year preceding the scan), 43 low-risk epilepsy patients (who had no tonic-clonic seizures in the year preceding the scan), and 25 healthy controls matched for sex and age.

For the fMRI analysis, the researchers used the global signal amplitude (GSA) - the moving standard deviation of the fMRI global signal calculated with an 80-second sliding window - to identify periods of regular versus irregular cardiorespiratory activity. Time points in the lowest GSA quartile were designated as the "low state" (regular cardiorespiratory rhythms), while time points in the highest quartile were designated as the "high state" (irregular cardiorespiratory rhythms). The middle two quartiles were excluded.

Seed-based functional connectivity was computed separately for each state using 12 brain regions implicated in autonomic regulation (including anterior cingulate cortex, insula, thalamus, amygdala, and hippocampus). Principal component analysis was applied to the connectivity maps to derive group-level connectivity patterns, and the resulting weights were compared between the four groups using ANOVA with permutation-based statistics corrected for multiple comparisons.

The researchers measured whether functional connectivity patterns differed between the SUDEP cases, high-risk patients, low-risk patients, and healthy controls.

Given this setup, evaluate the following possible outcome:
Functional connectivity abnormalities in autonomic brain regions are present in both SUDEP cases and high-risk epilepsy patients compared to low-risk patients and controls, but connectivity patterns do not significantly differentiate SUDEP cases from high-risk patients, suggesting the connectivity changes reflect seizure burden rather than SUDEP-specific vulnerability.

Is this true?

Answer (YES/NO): NO